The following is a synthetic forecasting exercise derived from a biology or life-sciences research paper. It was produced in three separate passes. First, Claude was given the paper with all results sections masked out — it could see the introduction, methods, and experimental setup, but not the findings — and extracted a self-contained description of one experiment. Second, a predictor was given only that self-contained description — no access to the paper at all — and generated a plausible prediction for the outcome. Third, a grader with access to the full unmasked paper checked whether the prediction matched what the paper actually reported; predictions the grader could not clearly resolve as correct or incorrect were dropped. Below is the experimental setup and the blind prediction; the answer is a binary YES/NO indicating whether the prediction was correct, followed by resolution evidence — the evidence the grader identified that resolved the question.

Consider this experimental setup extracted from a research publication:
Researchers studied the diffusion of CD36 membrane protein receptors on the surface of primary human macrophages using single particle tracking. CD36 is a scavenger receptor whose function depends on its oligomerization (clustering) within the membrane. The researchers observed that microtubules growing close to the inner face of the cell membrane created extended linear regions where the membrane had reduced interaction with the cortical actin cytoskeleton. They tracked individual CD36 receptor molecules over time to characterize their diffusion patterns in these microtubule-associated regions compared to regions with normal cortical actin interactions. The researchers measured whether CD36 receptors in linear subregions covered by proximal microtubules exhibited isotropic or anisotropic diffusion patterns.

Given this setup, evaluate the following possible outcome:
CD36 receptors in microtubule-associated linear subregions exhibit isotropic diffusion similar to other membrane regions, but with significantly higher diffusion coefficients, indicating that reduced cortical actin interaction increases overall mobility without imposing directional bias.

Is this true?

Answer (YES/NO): NO